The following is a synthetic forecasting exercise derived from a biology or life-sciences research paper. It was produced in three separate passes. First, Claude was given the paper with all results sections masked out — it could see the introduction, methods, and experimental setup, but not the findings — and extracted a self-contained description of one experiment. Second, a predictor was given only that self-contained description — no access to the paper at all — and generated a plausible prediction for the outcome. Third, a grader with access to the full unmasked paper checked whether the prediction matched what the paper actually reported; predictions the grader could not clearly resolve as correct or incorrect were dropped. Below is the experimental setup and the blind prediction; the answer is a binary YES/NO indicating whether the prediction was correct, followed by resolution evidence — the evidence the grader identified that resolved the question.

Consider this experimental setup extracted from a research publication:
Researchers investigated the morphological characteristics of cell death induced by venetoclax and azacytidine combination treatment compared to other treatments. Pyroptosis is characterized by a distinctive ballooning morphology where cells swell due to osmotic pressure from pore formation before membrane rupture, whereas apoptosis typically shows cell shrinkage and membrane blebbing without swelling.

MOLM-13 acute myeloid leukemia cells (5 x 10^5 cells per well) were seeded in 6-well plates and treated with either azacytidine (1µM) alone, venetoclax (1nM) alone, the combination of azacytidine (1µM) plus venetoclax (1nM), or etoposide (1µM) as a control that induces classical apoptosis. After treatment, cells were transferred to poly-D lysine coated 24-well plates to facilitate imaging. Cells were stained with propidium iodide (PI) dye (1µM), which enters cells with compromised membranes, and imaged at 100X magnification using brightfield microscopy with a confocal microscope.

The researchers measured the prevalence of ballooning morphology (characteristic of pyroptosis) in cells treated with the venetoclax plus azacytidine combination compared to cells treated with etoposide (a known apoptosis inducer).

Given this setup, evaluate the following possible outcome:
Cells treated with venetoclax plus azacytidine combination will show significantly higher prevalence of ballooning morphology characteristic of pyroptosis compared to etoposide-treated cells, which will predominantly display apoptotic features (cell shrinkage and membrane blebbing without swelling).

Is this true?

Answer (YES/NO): NO